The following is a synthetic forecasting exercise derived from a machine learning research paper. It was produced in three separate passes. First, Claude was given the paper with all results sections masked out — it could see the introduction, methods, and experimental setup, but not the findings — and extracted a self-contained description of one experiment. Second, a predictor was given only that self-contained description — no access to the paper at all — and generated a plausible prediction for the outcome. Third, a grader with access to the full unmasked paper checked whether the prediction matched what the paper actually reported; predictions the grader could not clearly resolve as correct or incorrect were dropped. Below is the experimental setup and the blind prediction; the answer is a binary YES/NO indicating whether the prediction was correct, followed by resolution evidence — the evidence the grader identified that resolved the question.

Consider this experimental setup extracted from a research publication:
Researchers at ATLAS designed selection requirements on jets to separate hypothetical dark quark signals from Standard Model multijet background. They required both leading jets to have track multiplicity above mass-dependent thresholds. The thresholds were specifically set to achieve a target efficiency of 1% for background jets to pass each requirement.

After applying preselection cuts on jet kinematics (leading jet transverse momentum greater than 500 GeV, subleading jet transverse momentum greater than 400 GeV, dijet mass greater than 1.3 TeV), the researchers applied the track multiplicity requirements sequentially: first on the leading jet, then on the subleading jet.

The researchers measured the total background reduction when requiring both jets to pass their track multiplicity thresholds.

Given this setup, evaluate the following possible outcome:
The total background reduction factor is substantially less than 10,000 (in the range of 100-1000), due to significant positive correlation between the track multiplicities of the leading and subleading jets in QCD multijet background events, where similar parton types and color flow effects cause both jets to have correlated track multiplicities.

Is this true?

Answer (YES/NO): NO